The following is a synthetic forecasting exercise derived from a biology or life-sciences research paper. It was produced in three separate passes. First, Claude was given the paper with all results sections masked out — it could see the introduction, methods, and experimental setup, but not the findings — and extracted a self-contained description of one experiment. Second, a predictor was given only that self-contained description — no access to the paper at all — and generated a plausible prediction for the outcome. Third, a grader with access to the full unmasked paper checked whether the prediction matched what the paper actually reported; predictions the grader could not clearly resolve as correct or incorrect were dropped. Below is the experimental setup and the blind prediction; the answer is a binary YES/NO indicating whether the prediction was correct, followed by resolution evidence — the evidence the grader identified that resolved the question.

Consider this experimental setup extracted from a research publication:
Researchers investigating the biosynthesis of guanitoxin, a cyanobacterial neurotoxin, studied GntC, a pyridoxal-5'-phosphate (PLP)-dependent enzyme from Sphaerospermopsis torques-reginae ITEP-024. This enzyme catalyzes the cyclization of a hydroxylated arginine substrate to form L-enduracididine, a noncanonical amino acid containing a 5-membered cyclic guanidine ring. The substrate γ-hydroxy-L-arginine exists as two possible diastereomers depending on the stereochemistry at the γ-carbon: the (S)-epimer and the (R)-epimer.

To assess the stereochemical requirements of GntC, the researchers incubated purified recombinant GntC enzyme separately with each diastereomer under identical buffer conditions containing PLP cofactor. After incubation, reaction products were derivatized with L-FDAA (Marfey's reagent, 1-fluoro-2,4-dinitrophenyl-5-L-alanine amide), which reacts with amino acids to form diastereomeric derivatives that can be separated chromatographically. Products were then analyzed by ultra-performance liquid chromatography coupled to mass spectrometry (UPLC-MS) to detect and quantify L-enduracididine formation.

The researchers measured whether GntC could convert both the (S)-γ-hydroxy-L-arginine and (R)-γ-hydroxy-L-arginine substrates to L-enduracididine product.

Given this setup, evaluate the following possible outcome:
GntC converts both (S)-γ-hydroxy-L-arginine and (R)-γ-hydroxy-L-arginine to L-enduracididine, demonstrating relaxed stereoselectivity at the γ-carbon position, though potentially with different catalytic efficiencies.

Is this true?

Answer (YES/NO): NO